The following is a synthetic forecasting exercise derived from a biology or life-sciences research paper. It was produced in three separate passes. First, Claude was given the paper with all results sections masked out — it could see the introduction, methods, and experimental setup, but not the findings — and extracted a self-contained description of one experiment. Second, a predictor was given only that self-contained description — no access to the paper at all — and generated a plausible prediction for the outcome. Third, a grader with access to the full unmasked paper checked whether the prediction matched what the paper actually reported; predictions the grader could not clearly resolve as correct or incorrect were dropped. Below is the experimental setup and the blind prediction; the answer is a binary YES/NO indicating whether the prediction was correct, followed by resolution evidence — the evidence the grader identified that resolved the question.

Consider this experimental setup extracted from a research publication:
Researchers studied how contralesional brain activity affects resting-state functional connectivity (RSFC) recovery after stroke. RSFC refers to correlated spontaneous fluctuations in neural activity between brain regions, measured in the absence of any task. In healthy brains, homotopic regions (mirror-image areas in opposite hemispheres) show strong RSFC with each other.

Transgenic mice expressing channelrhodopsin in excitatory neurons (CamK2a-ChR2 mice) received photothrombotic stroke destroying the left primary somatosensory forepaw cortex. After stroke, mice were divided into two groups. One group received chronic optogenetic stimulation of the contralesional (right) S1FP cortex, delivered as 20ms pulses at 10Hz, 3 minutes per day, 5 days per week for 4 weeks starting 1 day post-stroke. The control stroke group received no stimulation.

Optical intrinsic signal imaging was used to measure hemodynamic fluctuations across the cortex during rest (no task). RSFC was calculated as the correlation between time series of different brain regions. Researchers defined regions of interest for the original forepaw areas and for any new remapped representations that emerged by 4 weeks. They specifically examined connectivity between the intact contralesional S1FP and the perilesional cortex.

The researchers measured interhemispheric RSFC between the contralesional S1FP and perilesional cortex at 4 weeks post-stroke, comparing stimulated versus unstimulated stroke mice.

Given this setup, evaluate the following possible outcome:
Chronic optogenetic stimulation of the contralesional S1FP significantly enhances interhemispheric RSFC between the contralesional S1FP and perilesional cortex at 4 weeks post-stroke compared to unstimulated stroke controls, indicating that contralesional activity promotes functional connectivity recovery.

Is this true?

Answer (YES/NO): NO